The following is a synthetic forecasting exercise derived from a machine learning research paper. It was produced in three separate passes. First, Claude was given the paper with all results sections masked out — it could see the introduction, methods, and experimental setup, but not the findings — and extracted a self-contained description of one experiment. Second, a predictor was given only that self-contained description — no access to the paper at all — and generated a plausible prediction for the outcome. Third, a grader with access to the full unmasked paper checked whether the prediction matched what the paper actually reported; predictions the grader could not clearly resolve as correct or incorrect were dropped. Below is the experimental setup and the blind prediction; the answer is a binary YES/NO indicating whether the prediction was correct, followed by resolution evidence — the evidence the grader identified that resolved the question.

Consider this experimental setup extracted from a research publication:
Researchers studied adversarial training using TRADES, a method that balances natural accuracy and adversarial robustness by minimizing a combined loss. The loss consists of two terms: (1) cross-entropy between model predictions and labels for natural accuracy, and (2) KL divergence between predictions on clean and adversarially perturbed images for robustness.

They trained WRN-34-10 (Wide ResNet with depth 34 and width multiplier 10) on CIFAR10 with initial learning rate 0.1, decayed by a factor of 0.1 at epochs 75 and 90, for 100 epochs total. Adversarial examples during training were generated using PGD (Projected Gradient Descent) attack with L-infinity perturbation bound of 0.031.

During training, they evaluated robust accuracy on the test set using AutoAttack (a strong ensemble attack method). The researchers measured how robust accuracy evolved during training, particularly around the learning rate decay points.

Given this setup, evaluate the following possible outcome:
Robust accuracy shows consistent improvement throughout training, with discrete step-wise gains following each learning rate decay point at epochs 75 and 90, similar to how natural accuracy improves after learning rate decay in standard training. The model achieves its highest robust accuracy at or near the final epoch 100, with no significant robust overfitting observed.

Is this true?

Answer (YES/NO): NO